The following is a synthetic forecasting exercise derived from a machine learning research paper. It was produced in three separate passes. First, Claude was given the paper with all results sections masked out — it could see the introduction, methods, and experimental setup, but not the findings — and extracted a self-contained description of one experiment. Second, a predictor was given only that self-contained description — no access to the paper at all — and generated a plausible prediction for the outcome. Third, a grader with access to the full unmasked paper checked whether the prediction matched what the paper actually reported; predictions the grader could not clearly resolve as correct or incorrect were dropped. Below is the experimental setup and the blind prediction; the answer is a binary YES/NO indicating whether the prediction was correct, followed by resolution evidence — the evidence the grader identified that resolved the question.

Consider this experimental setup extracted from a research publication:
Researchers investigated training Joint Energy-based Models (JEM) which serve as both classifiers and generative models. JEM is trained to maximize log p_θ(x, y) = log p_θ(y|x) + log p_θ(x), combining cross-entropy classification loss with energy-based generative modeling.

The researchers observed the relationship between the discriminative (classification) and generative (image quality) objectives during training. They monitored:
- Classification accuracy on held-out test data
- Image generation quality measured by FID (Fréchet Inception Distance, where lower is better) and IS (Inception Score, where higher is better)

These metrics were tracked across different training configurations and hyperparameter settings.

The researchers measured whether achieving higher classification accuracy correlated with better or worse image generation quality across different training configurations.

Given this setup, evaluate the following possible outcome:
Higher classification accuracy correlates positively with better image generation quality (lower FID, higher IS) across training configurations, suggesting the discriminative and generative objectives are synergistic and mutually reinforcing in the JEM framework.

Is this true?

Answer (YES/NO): NO